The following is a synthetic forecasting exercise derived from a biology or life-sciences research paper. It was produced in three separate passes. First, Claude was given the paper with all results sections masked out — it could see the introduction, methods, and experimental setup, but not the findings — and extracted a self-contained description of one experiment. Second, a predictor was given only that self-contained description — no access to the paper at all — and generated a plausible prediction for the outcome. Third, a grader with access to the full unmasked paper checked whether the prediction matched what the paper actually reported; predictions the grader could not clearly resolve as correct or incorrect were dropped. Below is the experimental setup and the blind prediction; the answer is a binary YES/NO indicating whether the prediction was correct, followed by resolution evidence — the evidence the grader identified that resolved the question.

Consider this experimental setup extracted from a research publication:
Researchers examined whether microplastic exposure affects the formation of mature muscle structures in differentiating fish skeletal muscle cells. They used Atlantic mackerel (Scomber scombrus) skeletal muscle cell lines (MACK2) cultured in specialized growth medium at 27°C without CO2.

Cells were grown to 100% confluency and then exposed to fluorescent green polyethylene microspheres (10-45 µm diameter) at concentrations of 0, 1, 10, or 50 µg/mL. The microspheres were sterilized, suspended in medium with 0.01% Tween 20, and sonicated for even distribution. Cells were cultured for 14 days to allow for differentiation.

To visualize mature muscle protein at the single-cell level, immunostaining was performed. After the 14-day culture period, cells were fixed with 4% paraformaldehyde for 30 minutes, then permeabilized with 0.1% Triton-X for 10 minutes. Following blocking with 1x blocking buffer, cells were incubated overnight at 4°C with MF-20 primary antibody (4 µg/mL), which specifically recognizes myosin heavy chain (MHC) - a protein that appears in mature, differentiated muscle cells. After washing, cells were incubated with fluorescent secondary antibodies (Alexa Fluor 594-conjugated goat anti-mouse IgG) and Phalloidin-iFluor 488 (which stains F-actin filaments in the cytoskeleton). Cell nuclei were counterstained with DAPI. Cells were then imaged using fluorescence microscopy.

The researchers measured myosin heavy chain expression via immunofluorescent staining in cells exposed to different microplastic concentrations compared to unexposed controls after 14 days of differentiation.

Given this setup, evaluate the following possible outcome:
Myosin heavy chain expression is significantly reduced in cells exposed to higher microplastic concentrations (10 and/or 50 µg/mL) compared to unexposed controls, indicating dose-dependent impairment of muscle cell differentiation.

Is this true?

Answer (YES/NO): NO